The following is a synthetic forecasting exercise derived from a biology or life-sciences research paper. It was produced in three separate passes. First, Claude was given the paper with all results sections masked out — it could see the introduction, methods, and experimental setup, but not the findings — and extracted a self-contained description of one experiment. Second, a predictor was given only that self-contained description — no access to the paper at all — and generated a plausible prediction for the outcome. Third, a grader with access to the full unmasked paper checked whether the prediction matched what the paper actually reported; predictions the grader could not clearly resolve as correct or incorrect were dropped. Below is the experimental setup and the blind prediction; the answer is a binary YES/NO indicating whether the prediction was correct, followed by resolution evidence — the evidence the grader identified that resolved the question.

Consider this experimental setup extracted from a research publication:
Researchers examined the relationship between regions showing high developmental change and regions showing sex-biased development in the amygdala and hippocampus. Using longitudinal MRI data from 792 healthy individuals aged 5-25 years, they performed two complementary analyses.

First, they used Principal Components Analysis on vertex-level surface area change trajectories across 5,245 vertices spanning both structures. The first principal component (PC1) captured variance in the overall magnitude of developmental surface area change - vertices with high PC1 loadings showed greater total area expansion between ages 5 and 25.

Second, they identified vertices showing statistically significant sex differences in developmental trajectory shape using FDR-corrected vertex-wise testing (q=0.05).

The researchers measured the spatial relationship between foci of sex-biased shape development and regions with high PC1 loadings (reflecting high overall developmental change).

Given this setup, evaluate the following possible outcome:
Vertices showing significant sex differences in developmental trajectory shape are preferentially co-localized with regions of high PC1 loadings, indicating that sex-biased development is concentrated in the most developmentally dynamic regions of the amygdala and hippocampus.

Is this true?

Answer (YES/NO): YES